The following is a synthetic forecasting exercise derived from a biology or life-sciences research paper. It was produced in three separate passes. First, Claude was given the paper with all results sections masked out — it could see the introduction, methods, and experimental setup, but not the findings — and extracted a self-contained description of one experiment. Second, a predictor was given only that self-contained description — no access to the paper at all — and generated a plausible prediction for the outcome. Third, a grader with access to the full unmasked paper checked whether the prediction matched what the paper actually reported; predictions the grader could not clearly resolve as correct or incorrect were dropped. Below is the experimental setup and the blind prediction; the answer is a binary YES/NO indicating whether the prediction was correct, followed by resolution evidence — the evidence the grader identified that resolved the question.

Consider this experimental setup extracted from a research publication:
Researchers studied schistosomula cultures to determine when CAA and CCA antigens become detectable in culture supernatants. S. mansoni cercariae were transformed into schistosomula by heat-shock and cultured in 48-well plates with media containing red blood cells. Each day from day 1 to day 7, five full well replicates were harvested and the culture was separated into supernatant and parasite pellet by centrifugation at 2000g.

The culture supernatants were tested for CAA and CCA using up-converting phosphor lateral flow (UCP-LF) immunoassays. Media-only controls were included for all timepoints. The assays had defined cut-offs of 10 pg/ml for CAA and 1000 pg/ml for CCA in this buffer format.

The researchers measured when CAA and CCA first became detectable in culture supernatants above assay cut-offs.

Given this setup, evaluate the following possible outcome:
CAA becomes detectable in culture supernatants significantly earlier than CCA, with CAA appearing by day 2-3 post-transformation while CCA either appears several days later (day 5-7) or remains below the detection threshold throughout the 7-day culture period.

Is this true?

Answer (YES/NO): NO